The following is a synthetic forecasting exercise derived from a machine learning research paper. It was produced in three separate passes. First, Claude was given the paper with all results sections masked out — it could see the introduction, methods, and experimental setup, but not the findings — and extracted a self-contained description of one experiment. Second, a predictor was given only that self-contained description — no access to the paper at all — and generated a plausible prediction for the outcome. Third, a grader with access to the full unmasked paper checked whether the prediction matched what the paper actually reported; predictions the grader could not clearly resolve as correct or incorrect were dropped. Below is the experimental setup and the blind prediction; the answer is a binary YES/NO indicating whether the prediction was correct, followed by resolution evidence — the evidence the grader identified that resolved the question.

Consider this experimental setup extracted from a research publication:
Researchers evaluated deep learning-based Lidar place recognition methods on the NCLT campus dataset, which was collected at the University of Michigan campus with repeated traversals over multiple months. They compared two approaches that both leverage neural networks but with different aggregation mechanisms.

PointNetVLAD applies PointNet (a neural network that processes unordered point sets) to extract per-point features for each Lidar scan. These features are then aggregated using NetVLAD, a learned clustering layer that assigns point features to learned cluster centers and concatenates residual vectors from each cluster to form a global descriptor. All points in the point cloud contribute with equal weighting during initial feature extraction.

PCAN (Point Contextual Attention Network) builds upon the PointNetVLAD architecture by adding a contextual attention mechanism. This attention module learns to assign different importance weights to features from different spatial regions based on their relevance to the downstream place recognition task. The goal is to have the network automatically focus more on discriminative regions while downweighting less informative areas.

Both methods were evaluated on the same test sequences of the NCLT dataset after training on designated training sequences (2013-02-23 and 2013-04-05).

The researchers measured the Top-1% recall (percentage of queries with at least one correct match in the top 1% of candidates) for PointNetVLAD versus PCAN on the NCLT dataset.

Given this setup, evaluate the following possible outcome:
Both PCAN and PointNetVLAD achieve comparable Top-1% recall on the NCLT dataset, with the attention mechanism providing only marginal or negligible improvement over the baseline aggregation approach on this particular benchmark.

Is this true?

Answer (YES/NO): NO